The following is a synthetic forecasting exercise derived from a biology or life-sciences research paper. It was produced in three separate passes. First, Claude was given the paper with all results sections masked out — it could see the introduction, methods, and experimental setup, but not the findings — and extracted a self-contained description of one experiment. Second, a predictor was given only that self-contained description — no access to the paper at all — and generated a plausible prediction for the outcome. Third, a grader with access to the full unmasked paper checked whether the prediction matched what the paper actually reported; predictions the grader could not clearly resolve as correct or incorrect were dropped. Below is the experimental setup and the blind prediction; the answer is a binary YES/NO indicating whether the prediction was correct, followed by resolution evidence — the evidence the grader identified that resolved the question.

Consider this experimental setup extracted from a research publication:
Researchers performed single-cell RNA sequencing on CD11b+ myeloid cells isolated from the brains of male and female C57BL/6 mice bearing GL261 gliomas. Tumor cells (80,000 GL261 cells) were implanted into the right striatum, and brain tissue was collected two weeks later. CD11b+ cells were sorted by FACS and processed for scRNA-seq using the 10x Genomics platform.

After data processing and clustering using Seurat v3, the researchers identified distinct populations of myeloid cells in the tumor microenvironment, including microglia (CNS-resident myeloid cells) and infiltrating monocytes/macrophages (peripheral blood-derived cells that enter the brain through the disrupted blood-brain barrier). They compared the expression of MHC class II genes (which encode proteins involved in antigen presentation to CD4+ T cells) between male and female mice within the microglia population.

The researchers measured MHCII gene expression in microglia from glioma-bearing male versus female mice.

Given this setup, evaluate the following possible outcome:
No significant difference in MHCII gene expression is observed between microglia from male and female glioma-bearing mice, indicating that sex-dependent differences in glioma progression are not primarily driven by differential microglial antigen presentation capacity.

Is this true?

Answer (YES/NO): NO